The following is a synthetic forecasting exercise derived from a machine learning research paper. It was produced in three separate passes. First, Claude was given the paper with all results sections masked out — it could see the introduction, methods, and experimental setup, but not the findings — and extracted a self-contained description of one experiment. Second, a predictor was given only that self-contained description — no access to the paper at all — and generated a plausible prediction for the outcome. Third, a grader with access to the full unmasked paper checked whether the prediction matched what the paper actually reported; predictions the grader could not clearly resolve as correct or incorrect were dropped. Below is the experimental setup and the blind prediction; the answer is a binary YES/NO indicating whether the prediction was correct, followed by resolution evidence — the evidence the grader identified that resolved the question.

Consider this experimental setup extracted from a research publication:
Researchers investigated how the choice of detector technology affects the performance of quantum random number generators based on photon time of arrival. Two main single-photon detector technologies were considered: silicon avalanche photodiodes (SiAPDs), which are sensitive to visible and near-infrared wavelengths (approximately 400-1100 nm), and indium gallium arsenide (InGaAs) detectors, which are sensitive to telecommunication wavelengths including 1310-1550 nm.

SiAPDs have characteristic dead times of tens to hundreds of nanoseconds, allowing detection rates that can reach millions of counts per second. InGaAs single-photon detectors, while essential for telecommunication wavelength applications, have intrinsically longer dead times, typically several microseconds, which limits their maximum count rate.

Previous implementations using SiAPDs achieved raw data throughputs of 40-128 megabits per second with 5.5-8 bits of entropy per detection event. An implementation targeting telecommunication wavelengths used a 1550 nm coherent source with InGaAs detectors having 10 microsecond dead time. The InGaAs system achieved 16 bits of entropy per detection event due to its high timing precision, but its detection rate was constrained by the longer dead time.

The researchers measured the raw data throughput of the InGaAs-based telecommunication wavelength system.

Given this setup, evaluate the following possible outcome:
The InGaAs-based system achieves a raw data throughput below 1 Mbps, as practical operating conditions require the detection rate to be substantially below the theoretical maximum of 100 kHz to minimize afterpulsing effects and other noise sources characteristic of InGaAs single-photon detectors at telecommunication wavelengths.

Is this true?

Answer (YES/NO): NO